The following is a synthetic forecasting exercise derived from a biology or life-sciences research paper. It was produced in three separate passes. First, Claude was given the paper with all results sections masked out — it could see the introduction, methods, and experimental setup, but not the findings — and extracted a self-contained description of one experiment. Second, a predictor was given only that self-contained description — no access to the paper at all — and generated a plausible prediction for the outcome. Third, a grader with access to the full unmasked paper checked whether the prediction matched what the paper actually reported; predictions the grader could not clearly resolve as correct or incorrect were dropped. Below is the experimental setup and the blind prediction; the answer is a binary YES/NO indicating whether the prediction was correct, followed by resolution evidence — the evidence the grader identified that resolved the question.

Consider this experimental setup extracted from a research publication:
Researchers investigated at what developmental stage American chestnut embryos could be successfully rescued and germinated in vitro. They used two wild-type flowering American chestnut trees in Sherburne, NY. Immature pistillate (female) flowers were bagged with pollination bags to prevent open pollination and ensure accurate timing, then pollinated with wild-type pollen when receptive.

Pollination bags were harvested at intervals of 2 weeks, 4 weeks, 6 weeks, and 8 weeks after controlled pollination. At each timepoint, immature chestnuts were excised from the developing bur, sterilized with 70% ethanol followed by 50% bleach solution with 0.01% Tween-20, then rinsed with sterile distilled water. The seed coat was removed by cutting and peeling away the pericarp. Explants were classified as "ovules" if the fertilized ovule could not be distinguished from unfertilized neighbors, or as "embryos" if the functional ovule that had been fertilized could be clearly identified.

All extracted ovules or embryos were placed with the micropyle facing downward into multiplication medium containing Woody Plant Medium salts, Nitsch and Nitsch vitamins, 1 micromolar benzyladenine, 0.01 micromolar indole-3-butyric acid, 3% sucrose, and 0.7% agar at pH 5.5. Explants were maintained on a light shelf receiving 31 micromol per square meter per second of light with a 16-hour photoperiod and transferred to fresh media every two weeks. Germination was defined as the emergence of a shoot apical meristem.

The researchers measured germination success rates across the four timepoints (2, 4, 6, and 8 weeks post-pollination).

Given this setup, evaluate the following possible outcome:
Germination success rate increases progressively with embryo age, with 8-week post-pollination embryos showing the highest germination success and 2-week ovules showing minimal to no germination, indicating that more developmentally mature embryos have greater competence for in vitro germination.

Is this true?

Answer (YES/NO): YES